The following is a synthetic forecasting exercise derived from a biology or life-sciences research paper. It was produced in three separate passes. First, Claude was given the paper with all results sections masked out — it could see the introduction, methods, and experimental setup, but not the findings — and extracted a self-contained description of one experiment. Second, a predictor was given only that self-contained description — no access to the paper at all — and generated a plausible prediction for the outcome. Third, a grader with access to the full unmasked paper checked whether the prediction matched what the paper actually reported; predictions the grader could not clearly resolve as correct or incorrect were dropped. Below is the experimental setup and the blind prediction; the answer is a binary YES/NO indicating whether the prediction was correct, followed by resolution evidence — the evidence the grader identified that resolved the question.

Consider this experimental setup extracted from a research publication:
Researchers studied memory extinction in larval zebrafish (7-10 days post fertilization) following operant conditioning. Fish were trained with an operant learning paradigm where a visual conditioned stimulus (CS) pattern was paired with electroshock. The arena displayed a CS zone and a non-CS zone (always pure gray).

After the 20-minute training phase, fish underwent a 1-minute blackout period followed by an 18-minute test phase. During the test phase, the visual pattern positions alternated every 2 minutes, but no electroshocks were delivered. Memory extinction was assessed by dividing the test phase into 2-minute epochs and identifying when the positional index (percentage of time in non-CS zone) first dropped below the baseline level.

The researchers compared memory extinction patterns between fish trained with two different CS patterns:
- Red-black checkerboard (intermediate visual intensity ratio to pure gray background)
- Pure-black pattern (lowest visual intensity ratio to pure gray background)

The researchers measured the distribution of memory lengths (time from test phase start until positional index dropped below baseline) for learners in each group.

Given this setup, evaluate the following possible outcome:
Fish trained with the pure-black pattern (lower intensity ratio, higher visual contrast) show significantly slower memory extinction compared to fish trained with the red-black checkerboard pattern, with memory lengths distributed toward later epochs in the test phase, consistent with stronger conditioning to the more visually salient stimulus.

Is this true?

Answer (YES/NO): YES